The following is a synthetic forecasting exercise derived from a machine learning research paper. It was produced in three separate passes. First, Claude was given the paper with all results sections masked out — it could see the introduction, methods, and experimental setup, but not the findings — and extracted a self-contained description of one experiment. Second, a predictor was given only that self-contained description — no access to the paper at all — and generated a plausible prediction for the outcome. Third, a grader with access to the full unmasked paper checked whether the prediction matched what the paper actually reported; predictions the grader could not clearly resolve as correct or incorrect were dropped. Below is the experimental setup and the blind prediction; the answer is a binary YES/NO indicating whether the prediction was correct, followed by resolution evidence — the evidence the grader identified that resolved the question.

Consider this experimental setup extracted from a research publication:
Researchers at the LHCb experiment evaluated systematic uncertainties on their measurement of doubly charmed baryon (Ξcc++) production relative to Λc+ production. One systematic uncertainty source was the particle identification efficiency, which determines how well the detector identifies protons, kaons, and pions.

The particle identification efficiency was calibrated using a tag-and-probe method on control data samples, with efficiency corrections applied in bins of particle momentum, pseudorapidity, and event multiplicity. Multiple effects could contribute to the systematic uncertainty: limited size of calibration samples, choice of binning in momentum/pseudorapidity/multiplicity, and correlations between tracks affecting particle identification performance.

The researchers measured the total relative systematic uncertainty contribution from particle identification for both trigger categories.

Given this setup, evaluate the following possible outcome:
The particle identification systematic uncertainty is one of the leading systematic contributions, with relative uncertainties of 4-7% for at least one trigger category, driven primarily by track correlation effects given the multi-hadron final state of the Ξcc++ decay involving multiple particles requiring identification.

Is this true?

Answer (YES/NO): NO